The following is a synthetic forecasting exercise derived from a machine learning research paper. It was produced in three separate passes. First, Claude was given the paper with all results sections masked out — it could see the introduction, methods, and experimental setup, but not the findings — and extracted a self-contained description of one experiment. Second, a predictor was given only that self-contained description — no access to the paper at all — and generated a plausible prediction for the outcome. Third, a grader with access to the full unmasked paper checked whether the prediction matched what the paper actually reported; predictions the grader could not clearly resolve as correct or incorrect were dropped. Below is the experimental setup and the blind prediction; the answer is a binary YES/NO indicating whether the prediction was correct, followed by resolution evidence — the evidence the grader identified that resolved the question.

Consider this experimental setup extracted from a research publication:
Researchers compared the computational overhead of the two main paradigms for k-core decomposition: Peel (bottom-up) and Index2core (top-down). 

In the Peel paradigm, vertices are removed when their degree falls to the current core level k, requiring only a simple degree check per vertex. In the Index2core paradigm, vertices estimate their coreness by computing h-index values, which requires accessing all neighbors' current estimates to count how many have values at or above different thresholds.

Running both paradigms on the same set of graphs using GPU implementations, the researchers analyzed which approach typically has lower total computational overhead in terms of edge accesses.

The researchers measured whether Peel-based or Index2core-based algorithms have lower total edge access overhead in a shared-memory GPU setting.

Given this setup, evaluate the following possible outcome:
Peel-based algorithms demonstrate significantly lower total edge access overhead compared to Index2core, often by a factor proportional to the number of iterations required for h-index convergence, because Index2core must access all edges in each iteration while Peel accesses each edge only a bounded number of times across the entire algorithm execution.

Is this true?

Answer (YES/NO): NO